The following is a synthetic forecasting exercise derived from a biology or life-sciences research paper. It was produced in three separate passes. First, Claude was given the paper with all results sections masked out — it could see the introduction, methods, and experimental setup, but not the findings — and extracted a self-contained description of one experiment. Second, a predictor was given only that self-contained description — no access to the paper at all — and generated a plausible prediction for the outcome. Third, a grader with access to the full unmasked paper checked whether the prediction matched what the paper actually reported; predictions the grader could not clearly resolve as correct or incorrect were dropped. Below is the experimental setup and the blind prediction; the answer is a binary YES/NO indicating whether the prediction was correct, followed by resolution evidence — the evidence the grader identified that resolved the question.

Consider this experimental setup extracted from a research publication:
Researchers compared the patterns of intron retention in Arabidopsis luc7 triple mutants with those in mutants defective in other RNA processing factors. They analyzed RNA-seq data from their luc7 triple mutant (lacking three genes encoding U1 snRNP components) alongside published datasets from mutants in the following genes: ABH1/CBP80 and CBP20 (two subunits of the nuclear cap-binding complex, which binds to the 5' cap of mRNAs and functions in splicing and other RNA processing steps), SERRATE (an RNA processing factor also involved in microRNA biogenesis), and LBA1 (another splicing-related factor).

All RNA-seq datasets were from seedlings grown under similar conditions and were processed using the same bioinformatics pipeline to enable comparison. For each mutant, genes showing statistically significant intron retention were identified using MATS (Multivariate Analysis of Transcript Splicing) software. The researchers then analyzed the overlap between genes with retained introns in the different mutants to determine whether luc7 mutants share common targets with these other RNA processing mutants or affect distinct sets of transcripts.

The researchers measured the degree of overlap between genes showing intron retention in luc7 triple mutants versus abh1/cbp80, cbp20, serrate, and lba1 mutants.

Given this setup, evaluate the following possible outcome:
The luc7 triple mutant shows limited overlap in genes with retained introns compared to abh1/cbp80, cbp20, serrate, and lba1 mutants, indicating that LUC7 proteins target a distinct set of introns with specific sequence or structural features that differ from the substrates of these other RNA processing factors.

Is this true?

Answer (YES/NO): YES